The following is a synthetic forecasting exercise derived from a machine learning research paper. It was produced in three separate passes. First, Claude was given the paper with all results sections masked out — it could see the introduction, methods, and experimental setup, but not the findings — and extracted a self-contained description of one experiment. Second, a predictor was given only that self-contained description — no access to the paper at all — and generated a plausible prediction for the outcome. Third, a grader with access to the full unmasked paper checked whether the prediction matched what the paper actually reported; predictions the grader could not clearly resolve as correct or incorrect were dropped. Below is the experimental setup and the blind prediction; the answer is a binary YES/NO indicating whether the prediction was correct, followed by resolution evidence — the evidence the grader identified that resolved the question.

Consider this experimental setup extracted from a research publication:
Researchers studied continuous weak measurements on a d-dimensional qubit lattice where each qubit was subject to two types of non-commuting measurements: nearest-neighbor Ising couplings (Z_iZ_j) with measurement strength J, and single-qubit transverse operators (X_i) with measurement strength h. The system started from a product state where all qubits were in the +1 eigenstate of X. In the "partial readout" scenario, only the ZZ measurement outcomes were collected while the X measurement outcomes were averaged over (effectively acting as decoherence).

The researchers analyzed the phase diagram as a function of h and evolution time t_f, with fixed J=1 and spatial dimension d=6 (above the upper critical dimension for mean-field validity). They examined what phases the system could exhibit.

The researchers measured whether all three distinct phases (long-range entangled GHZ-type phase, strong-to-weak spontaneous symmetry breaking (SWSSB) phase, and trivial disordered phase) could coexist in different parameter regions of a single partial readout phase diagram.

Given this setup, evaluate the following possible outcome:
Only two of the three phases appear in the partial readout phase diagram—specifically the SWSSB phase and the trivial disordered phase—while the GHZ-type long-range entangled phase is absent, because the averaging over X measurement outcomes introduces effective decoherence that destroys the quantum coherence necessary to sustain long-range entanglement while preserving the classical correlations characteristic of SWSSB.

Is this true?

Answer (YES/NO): NO